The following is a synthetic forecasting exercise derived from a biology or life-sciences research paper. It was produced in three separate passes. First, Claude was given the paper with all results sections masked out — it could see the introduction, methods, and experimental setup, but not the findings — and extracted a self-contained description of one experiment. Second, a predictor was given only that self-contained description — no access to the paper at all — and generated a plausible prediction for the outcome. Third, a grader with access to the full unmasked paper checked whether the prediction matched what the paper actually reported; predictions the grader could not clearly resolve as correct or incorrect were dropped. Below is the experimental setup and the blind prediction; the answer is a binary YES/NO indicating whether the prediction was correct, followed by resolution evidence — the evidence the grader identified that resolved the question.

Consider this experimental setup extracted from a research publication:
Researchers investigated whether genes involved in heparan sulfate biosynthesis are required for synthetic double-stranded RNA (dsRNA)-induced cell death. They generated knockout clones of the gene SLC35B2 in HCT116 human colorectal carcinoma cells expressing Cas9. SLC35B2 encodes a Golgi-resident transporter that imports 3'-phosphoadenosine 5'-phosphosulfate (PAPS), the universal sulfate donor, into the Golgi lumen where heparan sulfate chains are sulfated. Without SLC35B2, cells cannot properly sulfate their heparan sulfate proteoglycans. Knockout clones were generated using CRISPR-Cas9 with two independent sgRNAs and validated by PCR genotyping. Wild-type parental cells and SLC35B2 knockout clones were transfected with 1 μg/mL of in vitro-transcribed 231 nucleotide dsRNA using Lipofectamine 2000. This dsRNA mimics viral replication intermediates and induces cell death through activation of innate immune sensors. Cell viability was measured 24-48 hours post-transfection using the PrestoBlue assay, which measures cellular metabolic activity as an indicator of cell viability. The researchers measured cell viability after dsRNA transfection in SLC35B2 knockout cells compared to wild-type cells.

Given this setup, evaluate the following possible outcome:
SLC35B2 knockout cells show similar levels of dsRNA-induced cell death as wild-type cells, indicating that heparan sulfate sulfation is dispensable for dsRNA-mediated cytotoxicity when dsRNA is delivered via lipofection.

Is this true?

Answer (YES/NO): NO